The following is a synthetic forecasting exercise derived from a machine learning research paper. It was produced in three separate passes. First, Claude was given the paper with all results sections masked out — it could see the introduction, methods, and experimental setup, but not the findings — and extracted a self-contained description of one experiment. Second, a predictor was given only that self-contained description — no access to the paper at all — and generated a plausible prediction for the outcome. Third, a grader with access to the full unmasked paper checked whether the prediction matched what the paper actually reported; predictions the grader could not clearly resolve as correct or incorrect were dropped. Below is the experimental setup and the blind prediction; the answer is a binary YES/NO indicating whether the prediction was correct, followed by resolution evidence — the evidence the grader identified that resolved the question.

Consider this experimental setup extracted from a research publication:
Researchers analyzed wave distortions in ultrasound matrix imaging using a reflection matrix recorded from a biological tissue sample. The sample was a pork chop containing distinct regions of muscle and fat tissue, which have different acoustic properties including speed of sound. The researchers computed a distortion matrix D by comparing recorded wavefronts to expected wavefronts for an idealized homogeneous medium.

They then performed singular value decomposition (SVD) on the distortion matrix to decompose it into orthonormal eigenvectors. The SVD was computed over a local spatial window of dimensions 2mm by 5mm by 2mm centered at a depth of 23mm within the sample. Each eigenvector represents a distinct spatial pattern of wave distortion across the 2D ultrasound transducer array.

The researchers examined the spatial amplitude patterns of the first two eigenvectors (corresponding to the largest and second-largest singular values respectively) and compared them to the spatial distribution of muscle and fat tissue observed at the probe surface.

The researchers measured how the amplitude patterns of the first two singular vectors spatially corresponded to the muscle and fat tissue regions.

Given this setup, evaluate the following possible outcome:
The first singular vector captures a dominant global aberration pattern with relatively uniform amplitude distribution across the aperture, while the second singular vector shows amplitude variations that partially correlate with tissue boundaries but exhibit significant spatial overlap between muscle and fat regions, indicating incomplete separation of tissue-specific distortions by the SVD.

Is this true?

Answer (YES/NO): NO